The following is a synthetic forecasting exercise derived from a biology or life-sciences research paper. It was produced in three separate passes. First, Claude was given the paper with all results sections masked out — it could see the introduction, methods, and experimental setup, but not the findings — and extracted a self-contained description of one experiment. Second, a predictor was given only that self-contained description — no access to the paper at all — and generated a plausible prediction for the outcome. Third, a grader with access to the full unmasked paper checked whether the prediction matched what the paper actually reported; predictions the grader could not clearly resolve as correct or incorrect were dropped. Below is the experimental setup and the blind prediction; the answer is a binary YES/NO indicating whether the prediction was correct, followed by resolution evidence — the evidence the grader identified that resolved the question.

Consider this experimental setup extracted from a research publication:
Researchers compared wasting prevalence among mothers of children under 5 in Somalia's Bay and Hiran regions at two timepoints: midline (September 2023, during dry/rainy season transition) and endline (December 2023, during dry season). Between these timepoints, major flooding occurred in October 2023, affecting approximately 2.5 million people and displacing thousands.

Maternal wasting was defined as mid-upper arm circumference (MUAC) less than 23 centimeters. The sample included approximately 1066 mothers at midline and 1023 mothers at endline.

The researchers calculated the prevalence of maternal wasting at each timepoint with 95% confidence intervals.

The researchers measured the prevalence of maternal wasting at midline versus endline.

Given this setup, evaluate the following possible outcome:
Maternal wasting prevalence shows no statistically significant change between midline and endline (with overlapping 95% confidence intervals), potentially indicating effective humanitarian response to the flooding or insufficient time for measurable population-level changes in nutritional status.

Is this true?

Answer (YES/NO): NO